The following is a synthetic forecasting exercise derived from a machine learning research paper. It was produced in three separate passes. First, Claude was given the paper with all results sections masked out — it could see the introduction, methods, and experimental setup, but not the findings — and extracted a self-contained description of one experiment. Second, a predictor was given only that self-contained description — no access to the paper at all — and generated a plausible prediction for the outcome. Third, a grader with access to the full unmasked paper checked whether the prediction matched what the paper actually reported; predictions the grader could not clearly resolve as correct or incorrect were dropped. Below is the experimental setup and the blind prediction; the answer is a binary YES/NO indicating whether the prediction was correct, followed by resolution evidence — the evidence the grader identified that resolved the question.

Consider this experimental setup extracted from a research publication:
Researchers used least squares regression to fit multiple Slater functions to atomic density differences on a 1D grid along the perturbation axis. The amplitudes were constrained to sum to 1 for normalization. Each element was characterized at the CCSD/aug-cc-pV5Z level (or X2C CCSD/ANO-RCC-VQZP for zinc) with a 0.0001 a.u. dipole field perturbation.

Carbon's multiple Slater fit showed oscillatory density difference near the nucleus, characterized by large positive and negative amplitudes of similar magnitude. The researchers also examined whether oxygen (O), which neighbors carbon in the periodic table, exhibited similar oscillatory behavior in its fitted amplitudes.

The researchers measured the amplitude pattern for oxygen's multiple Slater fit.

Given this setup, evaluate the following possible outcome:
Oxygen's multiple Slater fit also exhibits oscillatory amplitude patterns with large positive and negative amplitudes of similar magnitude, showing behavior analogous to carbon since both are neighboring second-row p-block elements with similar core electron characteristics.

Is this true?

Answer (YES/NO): YES